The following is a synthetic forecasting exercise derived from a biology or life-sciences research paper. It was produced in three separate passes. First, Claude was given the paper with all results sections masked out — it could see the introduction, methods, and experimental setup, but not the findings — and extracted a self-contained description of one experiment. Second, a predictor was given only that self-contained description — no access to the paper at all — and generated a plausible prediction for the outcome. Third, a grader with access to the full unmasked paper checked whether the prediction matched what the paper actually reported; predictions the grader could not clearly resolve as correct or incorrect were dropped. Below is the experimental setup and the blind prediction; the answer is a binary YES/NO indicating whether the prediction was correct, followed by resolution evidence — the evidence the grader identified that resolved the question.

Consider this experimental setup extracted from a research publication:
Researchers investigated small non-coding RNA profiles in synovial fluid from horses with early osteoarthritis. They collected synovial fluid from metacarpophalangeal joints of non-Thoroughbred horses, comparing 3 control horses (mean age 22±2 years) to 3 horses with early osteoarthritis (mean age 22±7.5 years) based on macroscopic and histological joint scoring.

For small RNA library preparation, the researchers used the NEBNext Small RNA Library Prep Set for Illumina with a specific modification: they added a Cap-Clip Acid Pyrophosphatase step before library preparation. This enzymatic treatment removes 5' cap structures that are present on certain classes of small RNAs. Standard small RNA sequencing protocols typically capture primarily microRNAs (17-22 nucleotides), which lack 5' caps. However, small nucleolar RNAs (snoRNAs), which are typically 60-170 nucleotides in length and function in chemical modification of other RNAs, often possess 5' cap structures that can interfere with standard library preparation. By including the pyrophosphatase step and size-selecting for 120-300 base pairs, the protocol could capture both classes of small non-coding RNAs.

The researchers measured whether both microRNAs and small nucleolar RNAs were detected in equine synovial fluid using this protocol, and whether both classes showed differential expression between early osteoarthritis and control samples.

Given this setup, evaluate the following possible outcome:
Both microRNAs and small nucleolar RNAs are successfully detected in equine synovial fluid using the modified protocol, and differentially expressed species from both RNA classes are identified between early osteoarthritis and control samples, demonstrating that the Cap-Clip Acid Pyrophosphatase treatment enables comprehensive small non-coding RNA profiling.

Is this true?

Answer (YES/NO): YES